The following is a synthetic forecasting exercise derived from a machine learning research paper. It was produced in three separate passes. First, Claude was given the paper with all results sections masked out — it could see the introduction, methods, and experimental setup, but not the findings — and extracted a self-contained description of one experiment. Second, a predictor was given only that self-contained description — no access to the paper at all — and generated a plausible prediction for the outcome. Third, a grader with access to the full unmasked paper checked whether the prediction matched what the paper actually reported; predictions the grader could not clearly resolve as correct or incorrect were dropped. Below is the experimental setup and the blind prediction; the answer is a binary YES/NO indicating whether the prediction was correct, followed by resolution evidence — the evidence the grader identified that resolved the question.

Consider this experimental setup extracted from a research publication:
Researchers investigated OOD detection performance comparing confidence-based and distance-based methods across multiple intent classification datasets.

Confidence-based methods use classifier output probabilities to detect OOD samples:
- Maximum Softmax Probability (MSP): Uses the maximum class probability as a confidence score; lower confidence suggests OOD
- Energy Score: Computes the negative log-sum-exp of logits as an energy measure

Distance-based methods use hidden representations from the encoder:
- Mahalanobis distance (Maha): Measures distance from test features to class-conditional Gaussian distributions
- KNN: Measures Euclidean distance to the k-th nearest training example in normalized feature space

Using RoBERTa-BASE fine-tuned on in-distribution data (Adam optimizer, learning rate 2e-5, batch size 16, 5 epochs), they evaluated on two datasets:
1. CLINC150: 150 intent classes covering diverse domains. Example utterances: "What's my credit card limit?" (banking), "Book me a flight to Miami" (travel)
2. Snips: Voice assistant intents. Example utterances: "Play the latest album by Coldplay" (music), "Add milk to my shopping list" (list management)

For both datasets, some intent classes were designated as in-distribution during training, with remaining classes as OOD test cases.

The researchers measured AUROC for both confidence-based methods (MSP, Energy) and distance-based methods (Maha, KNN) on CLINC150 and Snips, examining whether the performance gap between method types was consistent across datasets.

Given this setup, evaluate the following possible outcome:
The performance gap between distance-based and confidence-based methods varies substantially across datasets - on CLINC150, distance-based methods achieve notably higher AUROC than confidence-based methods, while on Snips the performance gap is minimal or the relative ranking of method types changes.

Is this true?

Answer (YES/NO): NO